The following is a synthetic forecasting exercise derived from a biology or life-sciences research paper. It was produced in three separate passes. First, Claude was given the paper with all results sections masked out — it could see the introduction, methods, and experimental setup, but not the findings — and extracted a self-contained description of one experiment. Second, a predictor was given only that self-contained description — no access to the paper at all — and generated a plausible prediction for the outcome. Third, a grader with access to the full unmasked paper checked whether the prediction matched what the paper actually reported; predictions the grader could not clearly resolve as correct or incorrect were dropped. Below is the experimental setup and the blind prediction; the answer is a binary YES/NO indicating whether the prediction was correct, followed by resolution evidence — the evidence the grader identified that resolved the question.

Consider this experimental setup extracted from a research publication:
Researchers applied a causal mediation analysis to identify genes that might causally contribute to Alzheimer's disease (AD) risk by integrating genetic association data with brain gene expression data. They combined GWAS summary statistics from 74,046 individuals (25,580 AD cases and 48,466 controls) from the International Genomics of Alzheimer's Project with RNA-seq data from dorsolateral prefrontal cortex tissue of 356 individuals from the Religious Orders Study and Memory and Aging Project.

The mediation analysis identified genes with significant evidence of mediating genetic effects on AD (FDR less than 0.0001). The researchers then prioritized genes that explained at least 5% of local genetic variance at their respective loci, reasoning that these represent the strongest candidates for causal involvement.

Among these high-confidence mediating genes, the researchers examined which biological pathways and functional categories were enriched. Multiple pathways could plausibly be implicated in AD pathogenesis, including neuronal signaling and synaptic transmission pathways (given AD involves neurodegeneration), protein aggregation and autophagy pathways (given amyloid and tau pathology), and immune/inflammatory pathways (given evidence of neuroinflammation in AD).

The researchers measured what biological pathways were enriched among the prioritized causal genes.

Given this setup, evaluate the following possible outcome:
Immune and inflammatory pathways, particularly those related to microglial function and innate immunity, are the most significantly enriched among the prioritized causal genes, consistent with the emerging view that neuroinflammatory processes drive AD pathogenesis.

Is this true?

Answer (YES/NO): YES